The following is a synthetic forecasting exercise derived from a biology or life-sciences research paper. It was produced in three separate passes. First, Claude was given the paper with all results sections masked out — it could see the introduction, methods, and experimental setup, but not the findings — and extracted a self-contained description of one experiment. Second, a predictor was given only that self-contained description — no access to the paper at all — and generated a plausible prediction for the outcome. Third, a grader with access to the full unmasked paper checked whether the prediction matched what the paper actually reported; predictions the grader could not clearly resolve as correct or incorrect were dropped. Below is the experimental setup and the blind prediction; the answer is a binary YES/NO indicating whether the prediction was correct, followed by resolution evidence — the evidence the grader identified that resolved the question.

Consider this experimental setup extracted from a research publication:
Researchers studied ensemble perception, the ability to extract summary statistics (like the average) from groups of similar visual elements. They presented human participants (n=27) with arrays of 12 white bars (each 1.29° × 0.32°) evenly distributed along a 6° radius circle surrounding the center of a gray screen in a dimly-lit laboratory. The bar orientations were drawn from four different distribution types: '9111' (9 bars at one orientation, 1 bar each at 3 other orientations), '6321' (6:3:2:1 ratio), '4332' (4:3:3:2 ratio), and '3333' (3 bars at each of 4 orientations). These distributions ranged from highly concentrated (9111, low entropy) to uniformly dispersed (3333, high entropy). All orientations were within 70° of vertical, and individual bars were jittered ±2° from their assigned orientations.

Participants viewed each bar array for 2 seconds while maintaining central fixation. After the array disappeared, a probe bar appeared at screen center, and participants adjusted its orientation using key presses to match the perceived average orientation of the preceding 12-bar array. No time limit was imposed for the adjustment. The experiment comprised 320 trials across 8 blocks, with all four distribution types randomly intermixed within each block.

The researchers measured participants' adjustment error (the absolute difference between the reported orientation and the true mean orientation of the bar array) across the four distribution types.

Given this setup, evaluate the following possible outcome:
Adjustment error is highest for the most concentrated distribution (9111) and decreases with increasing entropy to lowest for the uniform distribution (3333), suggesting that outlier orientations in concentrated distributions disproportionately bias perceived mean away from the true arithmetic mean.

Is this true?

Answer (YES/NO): NO